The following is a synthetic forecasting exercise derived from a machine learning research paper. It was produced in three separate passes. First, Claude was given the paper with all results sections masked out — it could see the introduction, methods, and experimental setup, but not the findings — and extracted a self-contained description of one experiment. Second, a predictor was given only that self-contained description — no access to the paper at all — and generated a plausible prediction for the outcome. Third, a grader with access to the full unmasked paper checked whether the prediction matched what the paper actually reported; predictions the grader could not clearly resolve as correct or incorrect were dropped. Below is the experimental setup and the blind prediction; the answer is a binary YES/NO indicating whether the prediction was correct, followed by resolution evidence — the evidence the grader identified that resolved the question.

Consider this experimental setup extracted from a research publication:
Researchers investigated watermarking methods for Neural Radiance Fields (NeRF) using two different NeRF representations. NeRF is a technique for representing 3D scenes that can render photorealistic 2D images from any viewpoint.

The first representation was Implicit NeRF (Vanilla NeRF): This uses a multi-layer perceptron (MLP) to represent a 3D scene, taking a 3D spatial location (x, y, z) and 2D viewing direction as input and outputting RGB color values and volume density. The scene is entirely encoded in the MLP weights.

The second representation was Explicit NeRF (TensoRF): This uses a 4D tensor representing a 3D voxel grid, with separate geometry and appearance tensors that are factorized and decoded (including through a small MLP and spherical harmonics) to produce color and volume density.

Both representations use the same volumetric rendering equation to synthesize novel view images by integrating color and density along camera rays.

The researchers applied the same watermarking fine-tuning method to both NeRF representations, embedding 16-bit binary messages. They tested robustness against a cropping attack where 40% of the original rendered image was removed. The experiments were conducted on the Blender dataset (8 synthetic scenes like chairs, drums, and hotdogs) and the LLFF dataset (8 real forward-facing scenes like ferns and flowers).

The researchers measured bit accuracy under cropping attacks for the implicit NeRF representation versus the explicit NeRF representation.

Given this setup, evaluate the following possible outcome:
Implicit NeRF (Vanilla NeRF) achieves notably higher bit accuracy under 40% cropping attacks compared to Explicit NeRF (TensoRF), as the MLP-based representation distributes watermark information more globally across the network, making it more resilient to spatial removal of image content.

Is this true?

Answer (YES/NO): NO